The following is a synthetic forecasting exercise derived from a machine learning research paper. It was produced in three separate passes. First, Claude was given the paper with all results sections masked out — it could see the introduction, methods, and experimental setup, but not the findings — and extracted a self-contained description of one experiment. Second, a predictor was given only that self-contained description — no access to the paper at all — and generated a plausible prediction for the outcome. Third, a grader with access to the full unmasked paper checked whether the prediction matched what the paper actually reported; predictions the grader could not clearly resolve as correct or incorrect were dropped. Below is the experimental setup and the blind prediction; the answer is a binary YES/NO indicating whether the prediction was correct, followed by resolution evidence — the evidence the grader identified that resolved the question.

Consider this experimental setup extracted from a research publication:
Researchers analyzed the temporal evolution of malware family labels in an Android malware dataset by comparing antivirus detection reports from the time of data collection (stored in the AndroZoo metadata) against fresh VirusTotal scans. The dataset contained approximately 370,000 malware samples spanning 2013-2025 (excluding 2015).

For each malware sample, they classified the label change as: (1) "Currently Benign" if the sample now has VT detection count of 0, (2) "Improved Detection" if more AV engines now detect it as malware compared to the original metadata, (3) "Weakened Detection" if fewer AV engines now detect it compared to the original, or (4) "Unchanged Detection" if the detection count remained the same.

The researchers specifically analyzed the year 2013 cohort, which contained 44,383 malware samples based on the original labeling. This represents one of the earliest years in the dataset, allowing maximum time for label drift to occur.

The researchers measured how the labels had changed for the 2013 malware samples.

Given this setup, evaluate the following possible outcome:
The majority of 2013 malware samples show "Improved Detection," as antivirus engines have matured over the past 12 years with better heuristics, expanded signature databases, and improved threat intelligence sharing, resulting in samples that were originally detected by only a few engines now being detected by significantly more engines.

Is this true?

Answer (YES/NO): YES